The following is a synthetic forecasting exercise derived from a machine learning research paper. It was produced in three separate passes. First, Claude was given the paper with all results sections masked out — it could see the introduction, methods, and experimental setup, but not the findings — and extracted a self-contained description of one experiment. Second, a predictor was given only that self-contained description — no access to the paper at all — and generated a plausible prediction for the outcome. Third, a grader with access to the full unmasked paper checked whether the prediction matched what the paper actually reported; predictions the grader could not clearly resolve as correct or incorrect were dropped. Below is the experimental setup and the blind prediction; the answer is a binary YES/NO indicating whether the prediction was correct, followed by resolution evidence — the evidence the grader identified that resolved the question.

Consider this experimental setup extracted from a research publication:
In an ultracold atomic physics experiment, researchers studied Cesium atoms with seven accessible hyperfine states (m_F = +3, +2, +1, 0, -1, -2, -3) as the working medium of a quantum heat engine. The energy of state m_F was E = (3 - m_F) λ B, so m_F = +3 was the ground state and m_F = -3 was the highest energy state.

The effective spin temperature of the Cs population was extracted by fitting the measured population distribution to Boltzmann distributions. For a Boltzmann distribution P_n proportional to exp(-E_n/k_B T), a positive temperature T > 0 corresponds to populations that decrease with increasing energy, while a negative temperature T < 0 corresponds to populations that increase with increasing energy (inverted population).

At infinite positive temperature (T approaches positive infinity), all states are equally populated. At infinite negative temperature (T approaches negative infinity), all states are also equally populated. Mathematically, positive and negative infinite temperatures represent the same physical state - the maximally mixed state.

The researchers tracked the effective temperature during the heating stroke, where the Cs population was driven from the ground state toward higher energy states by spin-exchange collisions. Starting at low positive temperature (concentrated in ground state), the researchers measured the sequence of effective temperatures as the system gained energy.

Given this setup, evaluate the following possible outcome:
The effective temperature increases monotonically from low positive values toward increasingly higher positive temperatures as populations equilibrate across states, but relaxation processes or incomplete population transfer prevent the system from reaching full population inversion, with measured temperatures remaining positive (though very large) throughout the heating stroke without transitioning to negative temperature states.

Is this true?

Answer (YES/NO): NO